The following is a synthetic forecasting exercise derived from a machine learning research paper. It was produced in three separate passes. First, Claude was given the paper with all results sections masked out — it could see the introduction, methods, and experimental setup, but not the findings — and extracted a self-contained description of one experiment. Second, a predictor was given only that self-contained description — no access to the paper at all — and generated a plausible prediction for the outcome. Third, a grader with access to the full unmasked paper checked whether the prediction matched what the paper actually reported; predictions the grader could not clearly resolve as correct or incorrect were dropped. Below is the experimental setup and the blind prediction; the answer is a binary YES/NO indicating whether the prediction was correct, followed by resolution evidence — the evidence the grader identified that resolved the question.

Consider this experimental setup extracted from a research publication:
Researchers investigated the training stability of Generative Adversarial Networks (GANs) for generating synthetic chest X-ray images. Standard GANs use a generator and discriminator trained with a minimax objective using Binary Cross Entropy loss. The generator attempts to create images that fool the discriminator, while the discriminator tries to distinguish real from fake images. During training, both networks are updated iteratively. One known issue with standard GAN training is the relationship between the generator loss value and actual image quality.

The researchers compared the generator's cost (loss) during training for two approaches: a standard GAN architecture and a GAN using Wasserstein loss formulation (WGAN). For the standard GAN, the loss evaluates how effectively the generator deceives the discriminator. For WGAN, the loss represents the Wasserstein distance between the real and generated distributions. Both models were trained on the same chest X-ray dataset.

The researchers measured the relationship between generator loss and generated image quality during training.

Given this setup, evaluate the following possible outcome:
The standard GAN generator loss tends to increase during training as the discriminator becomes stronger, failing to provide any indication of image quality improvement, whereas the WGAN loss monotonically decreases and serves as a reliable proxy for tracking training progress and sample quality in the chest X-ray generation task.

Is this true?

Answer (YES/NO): NO